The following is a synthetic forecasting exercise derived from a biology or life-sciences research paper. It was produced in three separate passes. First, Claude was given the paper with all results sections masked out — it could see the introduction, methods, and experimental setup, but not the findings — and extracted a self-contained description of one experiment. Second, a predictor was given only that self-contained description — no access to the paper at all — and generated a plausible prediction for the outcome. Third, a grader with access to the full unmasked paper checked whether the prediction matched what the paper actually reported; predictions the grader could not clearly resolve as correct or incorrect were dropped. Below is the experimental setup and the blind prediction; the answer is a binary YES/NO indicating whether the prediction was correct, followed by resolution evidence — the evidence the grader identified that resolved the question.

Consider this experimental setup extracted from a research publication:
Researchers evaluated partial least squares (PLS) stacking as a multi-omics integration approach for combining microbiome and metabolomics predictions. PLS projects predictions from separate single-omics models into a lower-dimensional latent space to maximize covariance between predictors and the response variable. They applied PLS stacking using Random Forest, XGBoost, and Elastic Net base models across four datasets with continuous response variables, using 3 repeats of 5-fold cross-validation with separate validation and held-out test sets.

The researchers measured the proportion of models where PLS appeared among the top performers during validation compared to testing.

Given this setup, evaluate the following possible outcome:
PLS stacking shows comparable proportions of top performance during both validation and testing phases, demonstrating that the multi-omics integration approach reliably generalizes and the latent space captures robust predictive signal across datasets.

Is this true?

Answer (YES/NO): NO